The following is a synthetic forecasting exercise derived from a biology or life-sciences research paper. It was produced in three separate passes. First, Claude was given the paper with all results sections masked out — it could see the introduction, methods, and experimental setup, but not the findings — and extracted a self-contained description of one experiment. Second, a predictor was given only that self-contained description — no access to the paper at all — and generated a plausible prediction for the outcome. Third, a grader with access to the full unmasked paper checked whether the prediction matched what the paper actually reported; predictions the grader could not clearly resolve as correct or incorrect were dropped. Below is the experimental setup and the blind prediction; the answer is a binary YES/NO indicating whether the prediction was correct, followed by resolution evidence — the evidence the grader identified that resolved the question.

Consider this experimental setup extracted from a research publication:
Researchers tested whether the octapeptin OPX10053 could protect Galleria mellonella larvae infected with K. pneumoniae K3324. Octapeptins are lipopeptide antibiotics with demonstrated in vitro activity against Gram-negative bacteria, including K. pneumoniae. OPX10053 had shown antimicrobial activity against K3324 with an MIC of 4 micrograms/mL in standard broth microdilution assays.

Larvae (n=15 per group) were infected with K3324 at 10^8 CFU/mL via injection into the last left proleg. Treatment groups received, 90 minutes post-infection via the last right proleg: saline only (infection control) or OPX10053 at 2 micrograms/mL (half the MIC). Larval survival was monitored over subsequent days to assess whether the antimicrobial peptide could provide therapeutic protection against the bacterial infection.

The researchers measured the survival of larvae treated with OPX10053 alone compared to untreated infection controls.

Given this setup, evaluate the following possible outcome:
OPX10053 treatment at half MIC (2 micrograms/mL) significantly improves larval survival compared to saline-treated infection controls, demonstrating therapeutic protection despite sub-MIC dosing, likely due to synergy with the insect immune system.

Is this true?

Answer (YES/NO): NO